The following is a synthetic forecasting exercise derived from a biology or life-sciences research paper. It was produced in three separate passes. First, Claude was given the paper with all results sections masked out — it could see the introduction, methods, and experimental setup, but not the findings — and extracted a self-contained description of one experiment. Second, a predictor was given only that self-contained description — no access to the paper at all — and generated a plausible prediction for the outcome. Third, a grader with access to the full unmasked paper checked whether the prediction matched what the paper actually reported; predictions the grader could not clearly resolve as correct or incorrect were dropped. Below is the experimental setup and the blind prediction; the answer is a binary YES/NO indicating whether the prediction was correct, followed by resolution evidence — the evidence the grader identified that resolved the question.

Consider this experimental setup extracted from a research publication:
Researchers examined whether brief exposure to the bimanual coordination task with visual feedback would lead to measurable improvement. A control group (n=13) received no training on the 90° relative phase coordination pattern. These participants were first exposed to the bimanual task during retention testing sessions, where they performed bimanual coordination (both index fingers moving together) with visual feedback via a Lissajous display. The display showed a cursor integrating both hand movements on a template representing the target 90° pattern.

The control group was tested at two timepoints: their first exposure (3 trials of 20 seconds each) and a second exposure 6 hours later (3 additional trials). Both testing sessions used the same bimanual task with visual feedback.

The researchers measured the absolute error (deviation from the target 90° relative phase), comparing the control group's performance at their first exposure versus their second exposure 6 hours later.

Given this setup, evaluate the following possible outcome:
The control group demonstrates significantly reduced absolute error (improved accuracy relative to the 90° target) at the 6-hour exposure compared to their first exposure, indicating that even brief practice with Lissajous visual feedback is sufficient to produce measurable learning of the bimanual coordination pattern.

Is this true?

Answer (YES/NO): NO